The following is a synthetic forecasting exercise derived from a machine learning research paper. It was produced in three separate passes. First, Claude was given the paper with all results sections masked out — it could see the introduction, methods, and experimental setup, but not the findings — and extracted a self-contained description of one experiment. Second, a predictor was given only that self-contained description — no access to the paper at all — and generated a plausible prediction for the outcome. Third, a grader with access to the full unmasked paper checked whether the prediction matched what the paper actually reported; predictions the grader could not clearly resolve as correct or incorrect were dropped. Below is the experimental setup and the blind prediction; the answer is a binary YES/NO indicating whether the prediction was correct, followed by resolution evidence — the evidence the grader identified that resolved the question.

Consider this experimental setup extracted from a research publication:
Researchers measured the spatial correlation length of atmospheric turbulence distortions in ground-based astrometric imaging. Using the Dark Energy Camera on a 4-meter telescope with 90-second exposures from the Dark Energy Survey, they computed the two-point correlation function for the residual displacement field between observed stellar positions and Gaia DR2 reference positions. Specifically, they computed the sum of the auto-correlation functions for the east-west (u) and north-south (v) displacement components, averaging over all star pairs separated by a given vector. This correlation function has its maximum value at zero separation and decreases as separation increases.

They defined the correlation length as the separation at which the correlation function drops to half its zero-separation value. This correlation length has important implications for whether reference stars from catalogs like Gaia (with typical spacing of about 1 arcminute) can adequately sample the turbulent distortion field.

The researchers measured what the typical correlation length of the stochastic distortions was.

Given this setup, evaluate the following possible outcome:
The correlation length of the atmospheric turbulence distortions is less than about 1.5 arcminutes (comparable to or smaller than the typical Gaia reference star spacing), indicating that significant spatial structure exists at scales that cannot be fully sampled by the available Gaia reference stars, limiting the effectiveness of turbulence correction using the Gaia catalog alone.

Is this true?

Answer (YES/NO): NO